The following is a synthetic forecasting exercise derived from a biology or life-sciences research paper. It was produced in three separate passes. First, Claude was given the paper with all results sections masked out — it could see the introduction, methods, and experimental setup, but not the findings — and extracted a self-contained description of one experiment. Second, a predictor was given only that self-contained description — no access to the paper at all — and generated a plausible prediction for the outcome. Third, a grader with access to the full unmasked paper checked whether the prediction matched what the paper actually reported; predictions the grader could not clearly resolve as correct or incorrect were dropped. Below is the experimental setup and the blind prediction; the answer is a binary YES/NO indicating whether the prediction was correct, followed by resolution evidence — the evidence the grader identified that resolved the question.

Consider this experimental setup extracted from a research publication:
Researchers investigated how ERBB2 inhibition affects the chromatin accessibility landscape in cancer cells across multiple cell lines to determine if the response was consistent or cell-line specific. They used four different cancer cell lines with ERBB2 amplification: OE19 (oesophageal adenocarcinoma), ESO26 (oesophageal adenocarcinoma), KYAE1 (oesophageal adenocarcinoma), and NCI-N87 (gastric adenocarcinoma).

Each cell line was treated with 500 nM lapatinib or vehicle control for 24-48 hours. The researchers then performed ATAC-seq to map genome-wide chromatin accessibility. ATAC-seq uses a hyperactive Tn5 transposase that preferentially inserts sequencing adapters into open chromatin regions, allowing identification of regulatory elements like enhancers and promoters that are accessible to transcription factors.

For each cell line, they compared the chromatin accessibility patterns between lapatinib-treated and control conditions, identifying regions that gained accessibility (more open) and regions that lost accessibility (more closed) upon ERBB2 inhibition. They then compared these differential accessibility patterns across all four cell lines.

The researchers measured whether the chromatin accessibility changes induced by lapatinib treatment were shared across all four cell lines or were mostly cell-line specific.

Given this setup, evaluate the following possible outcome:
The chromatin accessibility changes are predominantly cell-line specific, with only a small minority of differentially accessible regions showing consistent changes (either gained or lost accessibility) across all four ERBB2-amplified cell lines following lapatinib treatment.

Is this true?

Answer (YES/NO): NO